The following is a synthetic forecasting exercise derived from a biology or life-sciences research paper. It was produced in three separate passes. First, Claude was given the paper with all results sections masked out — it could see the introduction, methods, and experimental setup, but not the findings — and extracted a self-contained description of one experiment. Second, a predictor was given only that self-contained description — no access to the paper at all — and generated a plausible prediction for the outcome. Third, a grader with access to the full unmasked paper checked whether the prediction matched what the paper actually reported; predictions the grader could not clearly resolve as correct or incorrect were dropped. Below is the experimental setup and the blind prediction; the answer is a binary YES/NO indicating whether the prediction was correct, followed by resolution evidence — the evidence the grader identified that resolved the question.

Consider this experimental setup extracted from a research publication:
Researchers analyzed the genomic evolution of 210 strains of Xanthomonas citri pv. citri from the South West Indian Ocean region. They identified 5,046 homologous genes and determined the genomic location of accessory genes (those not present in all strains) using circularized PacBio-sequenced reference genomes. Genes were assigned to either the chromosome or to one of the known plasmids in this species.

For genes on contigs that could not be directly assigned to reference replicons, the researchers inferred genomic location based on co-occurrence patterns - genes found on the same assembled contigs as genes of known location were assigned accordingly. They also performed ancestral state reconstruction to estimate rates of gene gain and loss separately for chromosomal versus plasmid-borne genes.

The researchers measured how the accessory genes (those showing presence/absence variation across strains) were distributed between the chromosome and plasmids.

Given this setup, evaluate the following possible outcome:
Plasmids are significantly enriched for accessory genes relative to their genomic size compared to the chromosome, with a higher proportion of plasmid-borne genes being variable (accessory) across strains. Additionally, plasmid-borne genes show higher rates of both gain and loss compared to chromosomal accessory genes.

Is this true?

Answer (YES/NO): YES